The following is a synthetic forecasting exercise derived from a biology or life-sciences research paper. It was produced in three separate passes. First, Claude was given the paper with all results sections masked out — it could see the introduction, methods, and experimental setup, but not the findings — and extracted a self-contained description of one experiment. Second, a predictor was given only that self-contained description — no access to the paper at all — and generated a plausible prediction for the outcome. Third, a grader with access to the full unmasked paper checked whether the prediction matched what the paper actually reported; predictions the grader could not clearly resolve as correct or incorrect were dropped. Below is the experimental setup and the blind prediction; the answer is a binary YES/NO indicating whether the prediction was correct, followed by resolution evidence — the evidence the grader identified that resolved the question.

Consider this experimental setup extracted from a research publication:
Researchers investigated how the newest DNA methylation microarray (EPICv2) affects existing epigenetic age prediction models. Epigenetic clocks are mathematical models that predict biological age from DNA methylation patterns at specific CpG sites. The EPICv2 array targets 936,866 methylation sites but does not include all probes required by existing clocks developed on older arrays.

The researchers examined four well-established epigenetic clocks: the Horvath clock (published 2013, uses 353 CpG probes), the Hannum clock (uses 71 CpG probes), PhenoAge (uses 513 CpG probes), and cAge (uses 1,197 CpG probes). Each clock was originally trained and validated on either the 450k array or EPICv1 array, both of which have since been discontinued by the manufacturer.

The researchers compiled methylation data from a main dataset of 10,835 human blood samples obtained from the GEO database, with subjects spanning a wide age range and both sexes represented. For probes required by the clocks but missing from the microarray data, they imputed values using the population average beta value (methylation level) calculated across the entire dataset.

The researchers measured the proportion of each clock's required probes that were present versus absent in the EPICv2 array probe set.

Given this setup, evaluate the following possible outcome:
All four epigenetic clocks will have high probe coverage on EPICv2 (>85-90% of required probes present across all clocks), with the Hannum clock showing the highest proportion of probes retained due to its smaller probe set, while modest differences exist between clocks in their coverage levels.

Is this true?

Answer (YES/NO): NO